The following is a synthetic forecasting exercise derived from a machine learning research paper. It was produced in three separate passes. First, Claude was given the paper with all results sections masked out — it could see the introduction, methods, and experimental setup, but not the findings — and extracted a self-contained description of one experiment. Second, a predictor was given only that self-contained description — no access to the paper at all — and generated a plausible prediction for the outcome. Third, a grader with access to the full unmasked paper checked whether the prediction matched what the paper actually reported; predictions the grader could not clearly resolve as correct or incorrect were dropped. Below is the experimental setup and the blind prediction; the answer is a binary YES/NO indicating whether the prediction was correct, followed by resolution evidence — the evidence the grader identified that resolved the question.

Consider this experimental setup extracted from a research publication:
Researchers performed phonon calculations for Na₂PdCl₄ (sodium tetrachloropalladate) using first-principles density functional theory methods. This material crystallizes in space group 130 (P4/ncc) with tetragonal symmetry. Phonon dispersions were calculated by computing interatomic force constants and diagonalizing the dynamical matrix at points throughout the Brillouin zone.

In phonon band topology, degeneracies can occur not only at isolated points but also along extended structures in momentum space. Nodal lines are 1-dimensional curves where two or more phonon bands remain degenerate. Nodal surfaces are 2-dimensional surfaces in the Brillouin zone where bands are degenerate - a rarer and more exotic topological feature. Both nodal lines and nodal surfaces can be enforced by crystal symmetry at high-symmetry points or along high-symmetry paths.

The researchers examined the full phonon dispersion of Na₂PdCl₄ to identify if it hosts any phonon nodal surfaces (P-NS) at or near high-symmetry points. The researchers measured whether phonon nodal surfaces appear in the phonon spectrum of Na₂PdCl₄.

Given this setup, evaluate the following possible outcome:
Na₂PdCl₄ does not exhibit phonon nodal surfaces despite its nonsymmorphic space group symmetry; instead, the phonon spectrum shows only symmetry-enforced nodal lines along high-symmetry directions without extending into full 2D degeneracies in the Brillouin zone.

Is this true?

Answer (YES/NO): NO